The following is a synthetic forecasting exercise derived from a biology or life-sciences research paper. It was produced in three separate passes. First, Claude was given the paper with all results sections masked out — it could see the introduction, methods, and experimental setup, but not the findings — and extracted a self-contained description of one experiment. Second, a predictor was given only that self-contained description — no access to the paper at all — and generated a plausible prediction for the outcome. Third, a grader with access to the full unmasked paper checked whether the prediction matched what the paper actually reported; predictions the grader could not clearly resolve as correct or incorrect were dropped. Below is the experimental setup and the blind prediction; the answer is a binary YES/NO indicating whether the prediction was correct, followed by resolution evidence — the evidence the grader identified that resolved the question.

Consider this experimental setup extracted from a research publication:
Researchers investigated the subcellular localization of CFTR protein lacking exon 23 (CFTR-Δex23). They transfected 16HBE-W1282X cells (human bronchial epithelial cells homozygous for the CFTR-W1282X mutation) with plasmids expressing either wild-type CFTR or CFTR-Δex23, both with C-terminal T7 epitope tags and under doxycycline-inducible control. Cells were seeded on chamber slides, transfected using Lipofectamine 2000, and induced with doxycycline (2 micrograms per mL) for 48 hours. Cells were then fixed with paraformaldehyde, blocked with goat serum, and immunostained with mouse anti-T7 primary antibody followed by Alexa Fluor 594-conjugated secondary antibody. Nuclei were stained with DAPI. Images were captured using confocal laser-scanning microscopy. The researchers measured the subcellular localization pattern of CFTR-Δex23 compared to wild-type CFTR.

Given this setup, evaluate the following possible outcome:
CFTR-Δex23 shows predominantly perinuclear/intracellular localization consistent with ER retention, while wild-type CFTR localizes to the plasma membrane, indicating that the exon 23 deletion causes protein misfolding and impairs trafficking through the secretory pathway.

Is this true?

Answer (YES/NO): NO